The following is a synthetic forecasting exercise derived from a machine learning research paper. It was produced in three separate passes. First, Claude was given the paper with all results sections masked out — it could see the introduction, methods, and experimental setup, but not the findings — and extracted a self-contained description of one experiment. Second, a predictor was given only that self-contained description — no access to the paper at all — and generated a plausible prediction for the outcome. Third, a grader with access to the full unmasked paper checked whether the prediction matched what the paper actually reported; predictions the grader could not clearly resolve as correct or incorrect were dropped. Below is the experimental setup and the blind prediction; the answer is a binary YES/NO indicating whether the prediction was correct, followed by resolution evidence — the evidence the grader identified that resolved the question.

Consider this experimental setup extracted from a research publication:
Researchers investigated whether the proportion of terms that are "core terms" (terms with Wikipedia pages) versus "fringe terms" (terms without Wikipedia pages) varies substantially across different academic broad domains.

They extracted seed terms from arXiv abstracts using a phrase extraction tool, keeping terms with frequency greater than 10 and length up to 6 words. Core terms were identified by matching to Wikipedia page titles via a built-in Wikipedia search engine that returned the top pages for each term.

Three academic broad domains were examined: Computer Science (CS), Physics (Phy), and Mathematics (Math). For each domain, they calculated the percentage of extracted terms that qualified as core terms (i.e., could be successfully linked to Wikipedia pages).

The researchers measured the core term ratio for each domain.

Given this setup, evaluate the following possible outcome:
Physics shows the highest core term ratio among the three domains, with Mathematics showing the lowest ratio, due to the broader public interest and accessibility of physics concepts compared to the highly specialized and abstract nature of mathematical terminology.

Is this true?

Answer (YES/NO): NO